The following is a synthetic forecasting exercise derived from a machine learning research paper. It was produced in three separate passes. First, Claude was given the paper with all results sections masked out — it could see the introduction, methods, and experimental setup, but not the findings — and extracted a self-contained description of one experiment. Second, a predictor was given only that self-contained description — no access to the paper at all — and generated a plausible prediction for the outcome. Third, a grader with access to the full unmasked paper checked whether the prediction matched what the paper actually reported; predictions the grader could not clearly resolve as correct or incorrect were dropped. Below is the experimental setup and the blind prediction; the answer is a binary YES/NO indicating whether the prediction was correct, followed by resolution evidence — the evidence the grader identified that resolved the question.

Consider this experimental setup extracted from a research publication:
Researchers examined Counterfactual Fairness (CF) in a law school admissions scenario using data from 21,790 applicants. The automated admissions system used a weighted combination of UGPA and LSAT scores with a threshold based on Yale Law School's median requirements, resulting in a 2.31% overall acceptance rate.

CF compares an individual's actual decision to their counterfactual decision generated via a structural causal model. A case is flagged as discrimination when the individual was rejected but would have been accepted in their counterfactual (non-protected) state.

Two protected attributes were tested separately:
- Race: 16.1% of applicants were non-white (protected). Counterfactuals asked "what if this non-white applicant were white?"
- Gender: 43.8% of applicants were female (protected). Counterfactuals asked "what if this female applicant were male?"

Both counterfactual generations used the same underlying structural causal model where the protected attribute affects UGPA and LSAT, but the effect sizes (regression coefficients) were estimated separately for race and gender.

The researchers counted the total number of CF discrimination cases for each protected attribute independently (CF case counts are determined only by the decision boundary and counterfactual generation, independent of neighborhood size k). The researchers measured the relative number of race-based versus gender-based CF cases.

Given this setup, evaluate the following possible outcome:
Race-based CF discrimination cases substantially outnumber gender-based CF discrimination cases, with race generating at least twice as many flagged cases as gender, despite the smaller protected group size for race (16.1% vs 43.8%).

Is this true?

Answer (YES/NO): YES